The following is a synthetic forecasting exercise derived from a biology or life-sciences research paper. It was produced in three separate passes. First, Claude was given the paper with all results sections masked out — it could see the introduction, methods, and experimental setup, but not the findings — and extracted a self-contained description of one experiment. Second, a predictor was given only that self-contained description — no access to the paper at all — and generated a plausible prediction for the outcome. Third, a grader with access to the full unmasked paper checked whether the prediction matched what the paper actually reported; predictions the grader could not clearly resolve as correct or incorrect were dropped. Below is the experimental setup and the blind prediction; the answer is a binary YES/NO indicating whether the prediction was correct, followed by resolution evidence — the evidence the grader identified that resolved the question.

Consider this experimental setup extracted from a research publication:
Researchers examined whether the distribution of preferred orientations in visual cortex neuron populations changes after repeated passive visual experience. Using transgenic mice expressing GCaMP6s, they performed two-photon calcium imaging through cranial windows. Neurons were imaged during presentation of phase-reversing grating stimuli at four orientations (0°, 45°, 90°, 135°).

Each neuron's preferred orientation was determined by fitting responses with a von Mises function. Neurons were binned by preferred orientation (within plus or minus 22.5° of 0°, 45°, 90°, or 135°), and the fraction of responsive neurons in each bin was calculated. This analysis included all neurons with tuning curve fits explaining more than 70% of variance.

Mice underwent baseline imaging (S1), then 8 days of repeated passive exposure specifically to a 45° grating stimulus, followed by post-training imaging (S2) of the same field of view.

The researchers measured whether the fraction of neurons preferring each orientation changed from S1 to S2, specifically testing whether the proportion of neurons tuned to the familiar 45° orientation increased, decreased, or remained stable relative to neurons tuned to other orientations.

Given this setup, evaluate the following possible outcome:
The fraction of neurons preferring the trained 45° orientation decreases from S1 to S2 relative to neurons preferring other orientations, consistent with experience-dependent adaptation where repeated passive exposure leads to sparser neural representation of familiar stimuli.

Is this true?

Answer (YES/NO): YES